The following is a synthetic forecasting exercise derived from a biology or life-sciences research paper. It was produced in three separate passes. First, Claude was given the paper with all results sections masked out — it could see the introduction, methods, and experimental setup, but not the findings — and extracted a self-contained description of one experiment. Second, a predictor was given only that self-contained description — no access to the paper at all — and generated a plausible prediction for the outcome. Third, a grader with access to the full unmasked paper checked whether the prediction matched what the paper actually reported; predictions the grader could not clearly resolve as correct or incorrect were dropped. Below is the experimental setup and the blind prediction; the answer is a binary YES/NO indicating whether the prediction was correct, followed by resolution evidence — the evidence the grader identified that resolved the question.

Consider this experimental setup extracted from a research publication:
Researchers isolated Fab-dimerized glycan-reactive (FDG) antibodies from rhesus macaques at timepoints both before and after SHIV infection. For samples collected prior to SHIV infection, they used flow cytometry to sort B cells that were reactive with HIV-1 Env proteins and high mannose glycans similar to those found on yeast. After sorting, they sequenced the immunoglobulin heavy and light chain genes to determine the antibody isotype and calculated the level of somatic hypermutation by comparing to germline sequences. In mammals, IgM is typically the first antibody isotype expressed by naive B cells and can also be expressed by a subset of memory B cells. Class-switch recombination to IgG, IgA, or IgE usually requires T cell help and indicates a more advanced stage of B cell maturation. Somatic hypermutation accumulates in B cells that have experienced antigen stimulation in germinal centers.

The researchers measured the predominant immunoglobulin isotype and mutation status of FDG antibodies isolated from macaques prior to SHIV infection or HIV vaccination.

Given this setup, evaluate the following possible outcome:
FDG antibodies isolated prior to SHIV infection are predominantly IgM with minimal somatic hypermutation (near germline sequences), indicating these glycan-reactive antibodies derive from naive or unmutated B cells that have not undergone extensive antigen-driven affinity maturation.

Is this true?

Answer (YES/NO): NO